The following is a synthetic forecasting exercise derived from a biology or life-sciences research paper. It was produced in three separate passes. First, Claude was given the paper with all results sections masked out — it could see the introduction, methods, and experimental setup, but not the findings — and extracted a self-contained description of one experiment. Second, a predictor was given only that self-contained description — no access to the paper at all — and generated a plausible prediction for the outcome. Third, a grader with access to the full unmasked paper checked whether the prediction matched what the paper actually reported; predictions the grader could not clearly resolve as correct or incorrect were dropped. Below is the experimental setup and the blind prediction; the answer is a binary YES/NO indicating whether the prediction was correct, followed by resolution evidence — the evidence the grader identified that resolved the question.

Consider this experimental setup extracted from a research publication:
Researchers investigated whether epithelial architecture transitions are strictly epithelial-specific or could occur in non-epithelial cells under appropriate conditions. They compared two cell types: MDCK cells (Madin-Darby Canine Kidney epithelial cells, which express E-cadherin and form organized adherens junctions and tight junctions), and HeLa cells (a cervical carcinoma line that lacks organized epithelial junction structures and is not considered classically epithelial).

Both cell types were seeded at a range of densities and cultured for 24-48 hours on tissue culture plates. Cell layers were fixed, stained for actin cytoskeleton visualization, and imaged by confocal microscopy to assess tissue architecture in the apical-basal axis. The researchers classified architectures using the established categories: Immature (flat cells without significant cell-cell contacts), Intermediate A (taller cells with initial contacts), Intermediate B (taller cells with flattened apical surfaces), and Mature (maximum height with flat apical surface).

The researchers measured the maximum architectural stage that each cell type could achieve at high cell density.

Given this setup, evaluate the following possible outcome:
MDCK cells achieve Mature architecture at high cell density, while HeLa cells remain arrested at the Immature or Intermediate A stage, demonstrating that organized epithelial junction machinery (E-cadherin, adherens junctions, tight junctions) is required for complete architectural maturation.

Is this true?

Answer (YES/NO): YES